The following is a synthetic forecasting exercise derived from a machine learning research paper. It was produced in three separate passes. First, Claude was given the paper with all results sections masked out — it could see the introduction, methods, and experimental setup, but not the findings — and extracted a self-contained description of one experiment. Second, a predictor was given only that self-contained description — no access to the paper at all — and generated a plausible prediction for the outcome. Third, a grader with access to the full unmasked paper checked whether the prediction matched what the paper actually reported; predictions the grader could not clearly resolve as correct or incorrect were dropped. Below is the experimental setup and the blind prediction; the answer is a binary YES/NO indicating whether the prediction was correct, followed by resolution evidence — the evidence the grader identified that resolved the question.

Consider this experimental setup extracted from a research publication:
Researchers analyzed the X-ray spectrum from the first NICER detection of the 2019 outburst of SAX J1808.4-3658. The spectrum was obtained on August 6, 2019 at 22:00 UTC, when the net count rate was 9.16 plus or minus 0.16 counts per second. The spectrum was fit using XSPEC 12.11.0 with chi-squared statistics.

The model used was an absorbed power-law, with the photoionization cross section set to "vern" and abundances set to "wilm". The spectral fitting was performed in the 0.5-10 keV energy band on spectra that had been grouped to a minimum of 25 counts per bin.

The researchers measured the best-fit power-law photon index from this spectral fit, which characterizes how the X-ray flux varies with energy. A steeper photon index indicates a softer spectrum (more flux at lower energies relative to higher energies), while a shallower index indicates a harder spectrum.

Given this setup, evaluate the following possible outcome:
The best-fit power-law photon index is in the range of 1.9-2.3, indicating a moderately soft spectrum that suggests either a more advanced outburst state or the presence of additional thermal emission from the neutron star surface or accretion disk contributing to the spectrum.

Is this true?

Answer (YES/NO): NO